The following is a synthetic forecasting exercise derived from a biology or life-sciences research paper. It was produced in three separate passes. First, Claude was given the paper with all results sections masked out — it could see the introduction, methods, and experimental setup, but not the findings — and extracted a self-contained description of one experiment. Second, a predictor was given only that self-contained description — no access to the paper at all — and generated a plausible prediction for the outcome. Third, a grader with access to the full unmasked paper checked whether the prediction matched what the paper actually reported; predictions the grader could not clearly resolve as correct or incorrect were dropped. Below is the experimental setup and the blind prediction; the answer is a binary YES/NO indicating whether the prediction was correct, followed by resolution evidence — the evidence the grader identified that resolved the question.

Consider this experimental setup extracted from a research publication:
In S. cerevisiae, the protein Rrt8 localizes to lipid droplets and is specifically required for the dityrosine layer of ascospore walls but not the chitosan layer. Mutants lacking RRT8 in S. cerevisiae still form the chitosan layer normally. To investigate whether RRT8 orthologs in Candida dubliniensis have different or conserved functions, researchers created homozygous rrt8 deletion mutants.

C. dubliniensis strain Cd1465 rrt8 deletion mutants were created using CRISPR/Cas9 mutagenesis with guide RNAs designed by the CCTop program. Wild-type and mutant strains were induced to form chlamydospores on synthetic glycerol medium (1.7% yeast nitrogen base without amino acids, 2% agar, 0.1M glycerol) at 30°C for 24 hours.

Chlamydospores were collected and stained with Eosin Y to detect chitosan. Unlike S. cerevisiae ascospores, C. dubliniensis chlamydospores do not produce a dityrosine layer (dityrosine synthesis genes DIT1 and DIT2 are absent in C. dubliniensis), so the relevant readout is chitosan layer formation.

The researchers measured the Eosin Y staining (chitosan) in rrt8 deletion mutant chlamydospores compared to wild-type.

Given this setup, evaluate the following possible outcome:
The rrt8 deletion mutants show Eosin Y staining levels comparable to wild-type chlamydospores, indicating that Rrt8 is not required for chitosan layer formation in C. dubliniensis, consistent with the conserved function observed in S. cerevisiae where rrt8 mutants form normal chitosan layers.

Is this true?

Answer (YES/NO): NO